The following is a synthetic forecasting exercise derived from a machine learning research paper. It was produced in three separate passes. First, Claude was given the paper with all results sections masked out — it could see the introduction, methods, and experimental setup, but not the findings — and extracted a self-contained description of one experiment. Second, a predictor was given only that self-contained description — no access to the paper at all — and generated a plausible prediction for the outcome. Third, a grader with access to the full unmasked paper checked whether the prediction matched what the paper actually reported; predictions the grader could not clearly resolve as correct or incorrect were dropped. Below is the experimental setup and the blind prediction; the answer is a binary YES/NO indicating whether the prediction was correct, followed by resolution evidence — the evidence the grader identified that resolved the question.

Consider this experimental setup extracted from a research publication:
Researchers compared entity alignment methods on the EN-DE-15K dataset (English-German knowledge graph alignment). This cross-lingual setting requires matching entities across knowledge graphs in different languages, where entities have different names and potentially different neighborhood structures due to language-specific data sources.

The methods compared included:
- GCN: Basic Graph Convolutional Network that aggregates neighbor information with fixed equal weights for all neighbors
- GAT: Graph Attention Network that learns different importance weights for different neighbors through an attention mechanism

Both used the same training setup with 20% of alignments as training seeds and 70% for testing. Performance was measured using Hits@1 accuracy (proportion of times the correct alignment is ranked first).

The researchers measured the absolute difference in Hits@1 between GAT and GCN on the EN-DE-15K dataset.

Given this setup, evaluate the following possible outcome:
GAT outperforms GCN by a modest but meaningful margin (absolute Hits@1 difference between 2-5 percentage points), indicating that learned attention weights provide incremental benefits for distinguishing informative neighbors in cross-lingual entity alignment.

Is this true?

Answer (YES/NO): NO